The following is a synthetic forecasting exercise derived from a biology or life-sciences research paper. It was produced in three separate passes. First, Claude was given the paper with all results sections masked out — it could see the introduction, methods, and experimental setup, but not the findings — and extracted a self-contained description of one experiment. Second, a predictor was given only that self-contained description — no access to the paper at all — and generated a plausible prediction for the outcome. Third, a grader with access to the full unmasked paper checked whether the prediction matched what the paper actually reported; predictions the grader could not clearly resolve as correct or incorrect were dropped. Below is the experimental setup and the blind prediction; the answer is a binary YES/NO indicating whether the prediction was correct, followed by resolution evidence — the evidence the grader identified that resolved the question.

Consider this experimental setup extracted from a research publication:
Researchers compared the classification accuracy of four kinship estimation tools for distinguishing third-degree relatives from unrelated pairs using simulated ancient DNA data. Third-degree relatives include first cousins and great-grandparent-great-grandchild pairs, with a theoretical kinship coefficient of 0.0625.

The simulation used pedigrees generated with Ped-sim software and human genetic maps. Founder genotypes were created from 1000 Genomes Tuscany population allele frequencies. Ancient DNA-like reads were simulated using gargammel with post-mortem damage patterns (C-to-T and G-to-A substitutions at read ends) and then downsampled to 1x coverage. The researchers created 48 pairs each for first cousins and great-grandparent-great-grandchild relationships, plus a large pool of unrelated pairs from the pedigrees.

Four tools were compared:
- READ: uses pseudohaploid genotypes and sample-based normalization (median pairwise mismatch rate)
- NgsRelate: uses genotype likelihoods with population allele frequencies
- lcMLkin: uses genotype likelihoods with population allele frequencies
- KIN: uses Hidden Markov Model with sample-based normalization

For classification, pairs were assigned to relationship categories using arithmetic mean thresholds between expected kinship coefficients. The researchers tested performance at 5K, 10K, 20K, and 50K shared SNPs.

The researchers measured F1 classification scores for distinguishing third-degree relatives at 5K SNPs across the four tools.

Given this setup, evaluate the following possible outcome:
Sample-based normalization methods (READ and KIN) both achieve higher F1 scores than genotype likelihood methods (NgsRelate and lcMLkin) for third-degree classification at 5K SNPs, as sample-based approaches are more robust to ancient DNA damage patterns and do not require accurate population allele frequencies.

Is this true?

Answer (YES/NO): NO